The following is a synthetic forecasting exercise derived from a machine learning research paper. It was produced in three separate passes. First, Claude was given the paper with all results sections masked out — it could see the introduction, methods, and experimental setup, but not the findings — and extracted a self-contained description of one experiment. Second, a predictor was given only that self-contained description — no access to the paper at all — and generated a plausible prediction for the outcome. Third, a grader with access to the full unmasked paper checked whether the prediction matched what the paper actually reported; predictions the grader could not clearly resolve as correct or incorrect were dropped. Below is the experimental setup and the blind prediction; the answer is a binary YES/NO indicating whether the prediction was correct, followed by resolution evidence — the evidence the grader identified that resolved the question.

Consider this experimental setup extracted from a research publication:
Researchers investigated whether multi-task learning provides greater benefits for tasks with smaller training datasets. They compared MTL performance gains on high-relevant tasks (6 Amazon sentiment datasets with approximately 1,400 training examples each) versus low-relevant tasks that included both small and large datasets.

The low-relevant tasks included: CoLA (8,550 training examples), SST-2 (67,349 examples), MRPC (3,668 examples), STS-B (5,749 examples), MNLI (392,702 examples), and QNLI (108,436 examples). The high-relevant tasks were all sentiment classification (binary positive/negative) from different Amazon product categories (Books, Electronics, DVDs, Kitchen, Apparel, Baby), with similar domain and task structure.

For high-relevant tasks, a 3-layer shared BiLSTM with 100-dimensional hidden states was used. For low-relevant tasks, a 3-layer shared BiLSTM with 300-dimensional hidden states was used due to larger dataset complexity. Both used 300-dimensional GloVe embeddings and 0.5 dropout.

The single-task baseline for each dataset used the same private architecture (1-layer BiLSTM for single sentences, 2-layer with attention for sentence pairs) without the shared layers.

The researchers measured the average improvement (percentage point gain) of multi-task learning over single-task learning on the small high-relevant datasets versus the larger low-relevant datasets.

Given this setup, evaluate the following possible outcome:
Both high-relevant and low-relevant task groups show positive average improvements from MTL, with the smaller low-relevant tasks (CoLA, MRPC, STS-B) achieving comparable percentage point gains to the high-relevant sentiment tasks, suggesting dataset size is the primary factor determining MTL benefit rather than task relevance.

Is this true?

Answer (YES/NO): NO